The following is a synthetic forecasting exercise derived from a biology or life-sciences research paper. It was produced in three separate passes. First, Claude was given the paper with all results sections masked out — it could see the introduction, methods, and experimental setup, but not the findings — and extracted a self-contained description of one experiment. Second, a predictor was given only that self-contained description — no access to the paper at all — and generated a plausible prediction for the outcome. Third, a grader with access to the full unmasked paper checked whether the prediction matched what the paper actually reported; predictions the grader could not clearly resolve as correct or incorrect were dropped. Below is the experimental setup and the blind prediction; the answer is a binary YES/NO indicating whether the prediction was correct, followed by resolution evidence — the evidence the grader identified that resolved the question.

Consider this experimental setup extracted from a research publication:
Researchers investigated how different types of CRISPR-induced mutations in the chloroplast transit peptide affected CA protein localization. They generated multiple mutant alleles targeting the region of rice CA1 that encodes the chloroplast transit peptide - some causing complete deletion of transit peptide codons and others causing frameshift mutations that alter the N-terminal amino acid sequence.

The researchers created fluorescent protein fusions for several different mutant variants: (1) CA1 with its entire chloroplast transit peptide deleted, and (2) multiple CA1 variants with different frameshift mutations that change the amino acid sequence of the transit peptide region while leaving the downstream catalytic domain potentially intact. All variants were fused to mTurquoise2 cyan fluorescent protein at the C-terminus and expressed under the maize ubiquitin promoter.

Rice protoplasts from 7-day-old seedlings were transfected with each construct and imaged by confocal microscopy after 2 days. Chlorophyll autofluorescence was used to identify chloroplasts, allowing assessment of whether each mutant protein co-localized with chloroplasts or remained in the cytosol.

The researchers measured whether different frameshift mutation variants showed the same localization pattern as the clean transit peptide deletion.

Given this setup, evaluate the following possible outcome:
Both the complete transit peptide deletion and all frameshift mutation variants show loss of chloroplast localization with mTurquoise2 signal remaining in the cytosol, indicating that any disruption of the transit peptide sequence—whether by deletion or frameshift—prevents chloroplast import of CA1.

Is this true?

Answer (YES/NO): YES